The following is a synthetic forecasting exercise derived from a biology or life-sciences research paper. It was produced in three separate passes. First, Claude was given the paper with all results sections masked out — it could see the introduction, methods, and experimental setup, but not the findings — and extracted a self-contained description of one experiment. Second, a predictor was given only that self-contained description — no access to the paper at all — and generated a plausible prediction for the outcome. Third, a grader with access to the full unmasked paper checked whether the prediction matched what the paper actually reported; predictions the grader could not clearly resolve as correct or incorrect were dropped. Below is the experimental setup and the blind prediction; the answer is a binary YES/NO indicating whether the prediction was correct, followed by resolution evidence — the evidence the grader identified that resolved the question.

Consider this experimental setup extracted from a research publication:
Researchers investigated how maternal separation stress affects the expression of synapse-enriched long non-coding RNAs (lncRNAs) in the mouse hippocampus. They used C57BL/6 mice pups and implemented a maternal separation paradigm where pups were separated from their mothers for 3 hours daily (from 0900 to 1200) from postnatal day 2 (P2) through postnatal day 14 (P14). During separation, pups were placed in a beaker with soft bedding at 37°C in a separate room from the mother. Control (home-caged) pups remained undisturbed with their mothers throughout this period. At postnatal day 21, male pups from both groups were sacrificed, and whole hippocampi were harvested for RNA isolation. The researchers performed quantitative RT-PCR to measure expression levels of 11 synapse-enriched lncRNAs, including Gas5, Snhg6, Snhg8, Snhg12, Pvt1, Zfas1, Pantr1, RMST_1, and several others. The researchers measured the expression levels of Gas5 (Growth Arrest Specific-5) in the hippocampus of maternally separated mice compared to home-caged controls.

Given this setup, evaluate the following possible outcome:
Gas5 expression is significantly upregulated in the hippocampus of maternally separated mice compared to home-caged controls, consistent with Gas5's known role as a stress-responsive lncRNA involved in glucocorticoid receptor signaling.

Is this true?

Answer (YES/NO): YES